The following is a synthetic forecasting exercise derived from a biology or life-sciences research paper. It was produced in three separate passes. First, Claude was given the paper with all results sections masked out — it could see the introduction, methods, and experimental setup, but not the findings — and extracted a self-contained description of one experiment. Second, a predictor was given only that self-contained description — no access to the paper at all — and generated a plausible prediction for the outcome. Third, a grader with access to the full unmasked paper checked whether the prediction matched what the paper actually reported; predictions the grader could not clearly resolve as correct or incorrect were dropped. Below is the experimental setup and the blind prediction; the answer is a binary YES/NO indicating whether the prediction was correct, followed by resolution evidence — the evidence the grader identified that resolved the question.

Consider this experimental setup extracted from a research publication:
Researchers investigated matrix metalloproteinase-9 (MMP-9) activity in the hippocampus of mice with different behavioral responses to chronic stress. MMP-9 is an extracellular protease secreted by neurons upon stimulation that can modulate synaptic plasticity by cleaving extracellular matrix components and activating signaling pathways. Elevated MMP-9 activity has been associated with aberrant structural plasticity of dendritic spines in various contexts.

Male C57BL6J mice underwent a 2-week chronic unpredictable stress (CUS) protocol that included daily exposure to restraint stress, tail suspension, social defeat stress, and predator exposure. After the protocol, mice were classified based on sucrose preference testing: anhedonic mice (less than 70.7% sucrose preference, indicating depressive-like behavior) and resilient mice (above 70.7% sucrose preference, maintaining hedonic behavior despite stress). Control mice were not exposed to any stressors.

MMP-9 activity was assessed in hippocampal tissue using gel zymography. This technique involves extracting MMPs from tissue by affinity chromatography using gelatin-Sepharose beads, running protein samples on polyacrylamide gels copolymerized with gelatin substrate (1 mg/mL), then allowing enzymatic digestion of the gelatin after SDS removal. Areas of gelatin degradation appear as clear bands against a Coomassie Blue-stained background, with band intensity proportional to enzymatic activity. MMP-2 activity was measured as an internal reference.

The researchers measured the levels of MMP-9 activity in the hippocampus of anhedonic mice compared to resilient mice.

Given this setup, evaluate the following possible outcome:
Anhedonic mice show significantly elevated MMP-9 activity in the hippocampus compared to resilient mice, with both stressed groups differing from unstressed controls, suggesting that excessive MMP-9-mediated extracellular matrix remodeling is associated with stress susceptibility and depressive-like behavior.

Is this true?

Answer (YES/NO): NO